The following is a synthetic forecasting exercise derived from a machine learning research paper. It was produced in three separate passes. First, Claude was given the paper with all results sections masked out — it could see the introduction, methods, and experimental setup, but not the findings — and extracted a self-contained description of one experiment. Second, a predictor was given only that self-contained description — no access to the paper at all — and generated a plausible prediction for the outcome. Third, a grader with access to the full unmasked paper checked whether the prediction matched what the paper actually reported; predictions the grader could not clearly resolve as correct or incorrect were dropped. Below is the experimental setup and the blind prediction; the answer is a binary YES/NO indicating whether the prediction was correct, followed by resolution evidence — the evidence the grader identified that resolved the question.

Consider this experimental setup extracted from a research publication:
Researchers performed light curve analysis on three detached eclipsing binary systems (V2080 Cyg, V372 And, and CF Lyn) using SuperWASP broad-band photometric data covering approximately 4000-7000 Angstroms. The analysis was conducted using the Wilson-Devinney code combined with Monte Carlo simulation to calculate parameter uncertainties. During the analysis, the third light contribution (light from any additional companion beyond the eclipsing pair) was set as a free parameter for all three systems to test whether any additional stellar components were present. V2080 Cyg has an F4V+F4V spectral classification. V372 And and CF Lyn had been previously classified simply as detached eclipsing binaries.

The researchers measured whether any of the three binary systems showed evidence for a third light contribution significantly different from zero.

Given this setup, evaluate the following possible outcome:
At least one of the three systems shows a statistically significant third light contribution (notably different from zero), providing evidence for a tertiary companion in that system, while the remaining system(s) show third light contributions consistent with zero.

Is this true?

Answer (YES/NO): YES